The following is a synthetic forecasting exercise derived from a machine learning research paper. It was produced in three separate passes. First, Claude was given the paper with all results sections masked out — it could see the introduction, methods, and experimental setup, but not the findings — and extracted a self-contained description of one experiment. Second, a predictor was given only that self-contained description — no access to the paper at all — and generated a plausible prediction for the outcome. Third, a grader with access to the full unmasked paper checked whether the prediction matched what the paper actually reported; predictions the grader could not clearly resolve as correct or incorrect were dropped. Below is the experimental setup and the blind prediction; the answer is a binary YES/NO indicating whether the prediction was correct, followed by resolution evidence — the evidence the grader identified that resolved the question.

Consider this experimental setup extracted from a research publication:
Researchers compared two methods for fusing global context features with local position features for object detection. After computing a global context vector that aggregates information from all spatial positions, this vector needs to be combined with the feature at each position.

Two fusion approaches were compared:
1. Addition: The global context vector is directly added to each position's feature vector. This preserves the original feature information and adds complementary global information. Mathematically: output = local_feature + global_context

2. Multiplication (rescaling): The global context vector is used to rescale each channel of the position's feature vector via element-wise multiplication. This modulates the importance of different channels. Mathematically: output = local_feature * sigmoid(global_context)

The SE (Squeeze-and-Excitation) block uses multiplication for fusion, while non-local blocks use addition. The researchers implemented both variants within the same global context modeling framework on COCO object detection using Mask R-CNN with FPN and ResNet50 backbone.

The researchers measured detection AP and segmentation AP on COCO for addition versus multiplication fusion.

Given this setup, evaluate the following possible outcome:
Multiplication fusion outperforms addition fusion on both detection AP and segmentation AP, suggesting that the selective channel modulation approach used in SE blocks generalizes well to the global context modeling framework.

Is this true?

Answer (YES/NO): NO